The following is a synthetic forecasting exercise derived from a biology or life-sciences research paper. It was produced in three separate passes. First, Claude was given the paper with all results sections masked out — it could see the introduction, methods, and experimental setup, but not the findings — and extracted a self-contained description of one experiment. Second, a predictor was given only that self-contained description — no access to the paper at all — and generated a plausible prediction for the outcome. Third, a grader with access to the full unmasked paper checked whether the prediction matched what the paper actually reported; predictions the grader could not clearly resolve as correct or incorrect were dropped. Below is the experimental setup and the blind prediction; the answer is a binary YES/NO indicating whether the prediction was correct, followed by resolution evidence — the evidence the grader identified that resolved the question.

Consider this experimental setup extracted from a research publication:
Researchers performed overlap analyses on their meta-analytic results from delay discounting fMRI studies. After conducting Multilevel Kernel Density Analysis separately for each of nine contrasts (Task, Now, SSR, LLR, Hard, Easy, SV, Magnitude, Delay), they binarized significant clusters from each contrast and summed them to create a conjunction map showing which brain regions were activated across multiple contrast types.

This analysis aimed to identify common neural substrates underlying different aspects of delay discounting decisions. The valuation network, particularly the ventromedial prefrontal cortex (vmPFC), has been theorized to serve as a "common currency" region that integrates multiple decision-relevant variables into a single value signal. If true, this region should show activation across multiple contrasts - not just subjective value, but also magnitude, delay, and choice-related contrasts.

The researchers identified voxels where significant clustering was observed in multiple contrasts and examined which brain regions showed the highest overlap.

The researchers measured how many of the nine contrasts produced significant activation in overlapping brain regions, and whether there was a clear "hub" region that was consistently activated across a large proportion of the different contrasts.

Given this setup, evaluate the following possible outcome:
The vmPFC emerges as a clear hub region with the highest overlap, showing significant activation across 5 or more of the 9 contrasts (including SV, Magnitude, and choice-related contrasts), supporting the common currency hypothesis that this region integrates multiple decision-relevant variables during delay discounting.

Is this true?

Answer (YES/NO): NO